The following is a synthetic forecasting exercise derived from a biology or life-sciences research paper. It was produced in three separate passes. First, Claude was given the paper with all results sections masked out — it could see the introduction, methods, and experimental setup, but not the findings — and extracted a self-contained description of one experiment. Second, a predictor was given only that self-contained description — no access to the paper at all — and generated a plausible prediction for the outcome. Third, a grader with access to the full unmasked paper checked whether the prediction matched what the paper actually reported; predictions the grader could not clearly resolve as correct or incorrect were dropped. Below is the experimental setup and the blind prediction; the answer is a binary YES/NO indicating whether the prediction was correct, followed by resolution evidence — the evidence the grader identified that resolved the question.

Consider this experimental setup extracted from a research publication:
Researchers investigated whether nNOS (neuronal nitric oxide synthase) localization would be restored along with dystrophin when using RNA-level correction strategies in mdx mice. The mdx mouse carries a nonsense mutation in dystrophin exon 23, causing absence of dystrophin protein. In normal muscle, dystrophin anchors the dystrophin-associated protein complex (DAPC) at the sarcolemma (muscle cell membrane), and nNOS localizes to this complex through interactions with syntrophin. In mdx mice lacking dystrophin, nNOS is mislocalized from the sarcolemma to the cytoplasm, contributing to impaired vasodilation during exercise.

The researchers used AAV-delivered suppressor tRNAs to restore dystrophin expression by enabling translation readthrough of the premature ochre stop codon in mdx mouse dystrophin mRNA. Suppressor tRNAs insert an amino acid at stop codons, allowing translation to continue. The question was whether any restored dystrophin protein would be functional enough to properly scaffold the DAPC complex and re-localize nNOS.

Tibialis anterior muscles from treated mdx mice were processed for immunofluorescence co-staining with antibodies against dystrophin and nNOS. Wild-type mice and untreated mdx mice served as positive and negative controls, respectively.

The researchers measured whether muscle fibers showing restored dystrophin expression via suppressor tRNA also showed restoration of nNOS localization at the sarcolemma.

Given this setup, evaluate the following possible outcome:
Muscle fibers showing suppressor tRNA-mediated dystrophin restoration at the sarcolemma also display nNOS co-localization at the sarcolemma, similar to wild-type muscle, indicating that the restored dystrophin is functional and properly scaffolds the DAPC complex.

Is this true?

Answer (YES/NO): YES